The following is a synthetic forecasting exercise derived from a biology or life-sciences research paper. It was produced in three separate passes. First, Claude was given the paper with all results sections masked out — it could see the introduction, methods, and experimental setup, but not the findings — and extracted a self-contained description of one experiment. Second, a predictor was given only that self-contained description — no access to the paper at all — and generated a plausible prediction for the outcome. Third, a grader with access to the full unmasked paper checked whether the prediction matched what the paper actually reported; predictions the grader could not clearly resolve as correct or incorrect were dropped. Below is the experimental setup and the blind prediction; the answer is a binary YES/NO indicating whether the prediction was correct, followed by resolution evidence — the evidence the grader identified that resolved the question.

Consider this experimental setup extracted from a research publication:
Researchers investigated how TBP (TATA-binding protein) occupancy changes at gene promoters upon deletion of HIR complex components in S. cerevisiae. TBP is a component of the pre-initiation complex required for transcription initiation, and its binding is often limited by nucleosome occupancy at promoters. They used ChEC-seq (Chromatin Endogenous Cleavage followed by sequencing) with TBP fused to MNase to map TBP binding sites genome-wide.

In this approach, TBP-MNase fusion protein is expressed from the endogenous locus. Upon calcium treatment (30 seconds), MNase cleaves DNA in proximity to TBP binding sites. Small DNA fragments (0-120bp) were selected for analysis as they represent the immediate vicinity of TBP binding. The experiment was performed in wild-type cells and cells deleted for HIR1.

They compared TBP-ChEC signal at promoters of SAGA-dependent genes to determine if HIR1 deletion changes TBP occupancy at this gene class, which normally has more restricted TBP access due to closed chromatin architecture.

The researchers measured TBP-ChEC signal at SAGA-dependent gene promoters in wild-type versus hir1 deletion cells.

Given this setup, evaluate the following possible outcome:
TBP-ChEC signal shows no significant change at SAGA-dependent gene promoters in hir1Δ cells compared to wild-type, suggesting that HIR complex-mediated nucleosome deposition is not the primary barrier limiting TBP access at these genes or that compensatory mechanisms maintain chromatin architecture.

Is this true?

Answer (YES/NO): NO